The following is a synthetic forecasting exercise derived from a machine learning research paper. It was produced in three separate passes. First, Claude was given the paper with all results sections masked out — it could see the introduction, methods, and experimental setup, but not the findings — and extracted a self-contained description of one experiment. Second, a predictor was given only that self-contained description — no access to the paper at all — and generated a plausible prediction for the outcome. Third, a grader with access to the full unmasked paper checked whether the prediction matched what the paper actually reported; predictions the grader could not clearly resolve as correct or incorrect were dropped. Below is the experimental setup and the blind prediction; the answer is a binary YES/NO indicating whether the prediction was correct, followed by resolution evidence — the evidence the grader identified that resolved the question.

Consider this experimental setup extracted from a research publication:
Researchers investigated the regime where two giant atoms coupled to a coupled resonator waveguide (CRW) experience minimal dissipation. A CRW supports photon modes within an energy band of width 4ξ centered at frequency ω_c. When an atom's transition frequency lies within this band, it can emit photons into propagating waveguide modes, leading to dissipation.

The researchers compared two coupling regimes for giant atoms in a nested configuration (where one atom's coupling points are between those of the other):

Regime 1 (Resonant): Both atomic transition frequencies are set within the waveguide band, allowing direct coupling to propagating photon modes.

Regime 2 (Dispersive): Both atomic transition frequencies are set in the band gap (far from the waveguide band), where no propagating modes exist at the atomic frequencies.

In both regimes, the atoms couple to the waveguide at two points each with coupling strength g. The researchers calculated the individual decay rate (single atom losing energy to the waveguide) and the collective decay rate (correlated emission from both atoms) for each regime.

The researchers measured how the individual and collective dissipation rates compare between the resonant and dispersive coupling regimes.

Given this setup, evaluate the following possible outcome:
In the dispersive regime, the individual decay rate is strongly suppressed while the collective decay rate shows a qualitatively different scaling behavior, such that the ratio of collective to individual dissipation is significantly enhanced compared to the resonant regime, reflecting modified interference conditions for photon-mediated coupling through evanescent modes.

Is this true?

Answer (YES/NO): NO